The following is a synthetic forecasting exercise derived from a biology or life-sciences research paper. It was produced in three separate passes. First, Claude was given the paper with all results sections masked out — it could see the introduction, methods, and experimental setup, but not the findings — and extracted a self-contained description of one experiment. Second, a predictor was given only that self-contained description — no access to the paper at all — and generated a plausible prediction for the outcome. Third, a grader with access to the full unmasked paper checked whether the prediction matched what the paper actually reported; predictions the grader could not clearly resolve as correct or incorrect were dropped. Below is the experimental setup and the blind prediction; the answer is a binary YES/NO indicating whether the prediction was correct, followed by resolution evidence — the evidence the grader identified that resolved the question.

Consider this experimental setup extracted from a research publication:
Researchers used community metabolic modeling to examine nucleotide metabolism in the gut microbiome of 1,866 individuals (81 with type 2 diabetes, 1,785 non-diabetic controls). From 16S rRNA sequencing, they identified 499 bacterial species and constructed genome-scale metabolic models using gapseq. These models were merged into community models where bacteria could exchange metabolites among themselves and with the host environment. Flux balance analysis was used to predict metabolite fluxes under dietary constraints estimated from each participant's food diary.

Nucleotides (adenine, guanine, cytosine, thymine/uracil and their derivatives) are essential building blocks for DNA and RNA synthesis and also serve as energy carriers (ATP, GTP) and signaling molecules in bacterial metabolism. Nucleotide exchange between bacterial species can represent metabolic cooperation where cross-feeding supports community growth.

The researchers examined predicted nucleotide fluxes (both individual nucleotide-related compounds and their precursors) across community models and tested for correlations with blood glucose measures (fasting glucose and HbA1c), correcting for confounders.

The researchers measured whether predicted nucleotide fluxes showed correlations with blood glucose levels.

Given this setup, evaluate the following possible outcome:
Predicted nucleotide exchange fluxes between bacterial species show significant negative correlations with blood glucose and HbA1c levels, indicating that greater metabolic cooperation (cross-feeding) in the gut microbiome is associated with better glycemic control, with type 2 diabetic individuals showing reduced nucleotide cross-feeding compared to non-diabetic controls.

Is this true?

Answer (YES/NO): NO